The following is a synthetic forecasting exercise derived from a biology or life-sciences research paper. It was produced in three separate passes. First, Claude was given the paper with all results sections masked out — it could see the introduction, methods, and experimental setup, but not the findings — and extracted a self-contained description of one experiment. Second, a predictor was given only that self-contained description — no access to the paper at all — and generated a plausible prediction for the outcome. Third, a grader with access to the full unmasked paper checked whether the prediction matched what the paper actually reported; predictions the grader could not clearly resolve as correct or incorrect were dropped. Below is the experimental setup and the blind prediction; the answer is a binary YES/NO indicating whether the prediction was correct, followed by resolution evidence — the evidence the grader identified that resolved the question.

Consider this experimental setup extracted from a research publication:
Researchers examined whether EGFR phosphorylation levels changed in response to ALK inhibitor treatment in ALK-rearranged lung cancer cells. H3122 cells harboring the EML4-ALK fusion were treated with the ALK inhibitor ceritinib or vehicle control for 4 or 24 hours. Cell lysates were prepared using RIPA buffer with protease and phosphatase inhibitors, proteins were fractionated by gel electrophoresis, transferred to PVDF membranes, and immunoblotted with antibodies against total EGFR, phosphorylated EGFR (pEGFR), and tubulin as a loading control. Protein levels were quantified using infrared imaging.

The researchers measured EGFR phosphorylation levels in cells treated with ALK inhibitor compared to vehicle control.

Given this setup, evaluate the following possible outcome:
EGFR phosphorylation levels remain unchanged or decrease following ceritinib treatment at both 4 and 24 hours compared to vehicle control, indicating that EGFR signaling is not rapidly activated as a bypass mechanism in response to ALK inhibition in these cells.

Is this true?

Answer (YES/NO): NO